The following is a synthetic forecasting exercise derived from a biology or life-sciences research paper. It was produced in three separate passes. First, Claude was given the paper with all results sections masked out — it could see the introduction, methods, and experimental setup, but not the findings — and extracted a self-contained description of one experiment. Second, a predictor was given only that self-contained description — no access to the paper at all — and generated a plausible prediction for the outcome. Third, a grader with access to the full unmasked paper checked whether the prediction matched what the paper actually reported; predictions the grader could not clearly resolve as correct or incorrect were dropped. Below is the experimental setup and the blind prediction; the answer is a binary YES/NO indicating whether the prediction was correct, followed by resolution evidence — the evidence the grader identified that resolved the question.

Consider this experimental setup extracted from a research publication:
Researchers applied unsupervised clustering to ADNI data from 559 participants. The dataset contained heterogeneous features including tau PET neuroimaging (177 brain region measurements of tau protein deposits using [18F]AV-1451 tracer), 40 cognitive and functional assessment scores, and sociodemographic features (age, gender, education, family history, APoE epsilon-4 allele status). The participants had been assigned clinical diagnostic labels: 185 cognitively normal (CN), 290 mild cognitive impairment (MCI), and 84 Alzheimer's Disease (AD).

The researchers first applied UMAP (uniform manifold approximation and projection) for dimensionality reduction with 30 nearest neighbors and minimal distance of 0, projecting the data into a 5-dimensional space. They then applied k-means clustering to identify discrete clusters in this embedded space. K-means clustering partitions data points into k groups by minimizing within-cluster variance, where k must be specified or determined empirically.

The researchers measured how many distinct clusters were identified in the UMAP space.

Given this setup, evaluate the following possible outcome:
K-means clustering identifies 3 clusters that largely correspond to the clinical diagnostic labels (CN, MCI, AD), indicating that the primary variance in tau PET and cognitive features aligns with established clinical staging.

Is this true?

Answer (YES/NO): NO